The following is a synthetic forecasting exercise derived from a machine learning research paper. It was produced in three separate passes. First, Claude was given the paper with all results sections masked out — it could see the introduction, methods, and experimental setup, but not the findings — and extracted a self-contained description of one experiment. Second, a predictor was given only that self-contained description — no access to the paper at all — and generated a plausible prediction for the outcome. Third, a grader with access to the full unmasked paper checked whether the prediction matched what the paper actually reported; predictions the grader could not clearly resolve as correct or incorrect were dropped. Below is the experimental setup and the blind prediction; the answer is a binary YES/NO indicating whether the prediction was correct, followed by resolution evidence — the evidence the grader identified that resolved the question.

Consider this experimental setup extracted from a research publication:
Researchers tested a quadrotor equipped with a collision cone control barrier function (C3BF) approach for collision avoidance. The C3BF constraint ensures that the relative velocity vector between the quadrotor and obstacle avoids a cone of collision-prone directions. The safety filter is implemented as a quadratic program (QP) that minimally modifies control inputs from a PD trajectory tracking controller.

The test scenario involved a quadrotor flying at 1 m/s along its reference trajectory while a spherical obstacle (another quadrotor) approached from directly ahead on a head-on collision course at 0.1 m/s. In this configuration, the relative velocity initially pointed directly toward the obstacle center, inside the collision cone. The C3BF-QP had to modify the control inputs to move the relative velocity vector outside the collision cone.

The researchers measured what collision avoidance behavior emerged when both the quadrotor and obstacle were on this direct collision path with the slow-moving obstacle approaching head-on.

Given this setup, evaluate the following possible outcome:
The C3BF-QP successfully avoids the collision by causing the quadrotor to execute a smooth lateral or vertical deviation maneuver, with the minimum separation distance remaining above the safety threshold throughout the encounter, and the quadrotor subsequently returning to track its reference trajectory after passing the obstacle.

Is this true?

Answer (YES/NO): NO